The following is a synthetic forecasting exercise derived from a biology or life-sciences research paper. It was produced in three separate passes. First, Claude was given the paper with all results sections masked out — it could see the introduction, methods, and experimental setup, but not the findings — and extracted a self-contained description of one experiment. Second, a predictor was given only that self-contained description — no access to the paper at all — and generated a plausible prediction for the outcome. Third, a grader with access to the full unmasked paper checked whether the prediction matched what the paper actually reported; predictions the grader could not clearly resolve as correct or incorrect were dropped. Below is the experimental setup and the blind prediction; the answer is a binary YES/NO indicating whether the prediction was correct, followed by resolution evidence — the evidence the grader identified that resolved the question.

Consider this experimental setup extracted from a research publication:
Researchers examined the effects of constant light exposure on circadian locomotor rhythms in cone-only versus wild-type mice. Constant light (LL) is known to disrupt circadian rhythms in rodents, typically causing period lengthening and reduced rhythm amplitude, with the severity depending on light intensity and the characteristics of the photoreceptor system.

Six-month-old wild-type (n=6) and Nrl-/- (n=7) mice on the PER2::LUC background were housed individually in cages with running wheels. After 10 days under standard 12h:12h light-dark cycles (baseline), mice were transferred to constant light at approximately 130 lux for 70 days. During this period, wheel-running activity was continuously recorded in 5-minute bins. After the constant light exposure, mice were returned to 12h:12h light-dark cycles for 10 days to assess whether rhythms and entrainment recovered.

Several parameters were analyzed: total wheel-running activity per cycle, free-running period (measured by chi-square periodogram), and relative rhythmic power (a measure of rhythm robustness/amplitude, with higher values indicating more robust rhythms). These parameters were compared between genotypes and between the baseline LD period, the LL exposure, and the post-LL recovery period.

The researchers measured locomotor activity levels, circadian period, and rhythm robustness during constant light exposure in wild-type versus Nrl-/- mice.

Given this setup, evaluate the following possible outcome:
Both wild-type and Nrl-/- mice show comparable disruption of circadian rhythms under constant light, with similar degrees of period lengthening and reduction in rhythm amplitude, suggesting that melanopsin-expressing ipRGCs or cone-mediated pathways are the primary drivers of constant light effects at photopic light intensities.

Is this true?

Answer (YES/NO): NO